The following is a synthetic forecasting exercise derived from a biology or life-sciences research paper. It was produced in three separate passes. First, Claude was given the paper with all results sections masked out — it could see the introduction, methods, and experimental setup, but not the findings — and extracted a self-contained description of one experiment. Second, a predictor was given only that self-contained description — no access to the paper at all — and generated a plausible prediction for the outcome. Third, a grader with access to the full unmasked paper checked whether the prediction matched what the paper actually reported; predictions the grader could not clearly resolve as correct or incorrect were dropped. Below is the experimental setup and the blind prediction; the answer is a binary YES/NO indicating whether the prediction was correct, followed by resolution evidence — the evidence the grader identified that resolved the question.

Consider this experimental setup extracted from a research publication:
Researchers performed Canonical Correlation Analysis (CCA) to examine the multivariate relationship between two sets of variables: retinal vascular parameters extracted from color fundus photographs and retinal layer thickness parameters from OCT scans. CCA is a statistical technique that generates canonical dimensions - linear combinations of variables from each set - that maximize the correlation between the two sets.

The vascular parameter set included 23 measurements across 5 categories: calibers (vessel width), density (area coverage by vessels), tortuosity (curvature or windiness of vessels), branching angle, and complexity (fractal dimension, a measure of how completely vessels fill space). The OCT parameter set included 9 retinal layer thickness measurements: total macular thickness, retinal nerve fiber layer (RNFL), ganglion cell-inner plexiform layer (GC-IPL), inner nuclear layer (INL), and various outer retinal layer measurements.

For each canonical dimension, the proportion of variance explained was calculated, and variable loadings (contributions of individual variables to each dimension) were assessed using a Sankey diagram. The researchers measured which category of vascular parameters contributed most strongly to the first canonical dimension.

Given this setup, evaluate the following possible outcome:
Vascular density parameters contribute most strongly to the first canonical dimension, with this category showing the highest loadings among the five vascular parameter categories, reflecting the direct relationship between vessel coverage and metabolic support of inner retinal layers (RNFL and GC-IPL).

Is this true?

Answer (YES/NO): NO